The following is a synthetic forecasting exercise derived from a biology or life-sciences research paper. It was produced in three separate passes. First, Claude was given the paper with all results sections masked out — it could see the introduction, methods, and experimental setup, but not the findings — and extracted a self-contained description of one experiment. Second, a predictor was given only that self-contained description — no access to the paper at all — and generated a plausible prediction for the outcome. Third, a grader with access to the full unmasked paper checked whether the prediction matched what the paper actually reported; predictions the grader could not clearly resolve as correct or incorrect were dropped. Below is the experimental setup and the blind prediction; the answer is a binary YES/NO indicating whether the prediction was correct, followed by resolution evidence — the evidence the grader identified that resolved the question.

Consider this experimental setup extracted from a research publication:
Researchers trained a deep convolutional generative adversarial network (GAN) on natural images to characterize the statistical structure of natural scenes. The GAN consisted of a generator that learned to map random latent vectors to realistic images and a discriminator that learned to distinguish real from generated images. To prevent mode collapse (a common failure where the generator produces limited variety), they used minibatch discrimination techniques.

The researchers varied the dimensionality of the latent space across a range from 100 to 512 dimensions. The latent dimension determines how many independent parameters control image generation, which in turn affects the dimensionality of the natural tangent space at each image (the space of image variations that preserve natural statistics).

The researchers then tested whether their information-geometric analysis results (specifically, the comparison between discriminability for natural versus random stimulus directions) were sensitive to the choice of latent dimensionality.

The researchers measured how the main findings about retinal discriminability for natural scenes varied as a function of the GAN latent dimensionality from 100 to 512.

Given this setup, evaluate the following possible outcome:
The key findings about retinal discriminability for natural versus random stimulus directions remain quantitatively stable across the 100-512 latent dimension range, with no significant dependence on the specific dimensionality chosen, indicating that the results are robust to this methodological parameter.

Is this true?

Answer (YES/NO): YES